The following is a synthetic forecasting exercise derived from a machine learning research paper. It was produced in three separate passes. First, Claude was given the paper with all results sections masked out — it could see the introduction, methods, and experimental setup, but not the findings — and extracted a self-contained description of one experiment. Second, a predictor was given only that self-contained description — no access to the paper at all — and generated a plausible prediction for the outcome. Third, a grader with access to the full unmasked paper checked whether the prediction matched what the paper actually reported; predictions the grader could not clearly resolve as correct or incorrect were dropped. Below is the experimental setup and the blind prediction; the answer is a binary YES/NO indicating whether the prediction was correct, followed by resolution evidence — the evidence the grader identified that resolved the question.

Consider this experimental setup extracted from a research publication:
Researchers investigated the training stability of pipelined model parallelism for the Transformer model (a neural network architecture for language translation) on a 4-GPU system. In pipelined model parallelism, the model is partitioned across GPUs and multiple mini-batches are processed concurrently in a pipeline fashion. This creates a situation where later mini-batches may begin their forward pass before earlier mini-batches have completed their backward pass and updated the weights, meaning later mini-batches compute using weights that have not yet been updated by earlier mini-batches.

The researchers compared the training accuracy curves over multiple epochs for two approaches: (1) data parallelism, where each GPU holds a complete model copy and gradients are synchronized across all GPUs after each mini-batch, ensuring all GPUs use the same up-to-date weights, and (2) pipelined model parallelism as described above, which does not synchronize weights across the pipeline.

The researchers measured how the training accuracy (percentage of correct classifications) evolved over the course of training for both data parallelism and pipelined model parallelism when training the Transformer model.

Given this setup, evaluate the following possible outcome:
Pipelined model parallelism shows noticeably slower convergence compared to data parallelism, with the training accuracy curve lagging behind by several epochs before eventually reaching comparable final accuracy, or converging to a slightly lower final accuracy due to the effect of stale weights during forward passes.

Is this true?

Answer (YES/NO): NO